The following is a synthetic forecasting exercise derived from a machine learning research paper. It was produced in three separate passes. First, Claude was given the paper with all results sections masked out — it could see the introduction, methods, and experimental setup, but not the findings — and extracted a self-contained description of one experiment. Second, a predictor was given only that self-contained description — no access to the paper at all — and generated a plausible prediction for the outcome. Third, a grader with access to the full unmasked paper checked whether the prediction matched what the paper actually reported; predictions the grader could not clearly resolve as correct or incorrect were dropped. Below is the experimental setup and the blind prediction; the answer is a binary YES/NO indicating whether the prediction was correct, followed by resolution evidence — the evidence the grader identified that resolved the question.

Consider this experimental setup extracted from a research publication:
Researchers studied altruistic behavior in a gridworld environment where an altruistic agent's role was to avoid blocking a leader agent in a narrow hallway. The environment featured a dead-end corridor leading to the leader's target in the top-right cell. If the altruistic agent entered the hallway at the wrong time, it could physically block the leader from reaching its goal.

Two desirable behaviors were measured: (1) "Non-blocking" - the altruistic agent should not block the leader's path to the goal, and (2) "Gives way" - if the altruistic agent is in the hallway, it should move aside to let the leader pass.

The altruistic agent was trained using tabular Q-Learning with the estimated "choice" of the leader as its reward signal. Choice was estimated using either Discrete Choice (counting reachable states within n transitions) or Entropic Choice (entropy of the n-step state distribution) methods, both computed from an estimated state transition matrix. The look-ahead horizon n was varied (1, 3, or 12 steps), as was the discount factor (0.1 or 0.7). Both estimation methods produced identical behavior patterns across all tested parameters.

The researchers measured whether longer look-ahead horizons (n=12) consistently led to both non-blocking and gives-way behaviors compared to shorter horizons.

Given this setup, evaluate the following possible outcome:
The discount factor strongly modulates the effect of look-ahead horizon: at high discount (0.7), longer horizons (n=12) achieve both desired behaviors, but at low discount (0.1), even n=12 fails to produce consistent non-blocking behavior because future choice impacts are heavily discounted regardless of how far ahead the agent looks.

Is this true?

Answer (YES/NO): NO